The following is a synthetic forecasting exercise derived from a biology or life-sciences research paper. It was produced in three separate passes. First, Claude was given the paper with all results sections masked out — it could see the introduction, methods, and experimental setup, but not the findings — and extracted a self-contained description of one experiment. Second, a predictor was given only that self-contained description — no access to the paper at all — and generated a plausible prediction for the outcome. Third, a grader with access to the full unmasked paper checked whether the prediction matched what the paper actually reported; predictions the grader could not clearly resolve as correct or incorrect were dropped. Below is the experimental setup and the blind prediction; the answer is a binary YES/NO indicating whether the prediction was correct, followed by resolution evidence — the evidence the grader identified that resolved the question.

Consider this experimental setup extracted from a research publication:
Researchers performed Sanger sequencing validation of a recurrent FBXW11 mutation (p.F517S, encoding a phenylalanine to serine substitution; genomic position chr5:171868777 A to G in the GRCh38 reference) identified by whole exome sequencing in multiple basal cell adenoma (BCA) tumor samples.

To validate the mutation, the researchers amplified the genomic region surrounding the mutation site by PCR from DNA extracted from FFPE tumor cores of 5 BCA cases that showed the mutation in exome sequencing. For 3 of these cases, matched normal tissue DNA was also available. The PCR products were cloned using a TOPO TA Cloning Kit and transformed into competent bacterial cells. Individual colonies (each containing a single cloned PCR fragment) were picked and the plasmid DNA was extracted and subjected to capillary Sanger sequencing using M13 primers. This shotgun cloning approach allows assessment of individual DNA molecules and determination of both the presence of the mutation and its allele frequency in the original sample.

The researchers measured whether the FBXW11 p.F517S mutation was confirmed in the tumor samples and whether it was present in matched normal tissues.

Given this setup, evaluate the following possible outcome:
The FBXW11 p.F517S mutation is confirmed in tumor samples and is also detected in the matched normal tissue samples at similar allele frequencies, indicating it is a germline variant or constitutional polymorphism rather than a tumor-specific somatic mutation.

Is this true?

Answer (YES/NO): NO